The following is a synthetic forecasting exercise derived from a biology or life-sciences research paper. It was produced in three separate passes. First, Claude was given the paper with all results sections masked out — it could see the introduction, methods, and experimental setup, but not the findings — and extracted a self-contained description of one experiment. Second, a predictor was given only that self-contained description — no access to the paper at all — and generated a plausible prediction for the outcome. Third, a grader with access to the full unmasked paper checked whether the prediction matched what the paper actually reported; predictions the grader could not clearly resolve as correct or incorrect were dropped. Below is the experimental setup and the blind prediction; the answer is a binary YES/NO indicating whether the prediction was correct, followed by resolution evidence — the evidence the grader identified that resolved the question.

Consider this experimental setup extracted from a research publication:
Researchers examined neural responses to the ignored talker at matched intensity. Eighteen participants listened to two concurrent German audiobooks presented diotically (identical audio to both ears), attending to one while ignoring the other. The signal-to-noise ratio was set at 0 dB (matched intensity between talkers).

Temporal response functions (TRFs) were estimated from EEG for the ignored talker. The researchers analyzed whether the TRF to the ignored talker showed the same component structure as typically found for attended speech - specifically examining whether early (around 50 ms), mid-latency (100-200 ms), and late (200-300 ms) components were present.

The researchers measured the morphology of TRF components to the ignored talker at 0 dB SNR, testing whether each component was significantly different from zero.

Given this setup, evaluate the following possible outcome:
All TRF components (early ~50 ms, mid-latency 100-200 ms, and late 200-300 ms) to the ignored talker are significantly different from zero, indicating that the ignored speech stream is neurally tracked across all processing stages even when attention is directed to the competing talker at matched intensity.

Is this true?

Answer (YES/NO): NO